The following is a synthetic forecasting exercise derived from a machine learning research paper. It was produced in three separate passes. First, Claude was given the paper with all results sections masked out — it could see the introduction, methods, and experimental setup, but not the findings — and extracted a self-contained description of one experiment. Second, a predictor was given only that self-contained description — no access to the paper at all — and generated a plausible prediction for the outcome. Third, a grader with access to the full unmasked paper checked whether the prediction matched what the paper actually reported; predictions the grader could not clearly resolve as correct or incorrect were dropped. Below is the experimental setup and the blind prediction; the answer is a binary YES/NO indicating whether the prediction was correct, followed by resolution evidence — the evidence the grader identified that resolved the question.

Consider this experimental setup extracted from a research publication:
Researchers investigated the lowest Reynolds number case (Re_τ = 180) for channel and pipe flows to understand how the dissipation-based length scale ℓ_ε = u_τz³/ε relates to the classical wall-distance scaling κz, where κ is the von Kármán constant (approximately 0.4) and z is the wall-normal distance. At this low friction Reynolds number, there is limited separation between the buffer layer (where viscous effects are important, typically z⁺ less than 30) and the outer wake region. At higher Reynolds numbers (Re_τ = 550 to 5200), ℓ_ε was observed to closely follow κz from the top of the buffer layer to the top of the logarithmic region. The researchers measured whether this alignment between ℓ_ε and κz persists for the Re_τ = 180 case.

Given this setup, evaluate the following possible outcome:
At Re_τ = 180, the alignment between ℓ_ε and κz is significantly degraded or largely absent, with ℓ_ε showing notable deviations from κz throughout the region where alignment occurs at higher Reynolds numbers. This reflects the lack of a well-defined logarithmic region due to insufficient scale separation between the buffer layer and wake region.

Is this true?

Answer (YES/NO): YES